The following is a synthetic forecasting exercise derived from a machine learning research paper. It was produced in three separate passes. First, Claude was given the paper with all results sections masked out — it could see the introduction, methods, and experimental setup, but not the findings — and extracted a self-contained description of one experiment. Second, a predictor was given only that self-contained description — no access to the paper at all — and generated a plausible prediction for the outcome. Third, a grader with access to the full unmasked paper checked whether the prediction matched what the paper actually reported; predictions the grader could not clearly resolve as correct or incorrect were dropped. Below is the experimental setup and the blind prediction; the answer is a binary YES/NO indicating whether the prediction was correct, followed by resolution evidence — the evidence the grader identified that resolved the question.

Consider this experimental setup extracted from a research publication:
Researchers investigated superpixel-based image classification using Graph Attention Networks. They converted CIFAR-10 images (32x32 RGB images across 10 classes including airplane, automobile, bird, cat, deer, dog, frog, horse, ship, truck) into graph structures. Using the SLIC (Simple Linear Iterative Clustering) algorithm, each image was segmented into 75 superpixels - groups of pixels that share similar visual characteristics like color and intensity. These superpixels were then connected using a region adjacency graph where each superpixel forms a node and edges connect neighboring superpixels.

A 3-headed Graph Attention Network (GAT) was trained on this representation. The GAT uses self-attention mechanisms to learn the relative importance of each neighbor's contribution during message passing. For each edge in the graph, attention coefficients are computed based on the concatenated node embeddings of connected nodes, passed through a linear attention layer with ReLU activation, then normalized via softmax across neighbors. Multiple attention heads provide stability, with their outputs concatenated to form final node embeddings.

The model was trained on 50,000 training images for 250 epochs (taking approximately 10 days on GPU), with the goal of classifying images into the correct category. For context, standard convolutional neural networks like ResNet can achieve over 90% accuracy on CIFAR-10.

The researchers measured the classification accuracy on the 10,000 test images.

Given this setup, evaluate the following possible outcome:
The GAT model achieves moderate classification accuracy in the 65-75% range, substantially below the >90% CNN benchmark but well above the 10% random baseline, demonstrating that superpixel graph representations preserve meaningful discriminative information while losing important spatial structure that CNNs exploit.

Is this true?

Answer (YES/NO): NO